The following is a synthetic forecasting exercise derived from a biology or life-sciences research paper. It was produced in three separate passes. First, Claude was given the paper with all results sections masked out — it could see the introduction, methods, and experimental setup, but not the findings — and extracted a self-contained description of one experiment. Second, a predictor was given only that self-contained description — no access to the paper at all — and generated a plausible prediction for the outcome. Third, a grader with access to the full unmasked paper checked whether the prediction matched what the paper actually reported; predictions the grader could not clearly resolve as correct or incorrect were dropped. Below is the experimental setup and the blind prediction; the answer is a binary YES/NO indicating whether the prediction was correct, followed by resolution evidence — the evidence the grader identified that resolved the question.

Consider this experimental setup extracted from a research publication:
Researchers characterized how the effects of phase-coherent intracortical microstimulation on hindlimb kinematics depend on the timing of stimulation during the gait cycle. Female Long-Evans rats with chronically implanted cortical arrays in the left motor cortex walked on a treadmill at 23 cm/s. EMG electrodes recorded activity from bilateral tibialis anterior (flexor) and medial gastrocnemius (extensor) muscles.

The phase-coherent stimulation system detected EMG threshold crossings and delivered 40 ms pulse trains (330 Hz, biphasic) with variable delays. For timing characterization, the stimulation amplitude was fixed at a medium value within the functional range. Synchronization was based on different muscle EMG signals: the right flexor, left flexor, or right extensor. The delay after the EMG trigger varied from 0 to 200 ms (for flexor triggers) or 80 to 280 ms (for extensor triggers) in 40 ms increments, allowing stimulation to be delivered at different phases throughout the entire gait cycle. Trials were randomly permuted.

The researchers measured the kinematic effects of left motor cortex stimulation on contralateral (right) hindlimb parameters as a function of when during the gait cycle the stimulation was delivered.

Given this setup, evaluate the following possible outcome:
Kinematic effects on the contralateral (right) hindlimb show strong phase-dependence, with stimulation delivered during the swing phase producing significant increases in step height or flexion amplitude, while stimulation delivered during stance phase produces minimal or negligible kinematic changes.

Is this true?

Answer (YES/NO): NO